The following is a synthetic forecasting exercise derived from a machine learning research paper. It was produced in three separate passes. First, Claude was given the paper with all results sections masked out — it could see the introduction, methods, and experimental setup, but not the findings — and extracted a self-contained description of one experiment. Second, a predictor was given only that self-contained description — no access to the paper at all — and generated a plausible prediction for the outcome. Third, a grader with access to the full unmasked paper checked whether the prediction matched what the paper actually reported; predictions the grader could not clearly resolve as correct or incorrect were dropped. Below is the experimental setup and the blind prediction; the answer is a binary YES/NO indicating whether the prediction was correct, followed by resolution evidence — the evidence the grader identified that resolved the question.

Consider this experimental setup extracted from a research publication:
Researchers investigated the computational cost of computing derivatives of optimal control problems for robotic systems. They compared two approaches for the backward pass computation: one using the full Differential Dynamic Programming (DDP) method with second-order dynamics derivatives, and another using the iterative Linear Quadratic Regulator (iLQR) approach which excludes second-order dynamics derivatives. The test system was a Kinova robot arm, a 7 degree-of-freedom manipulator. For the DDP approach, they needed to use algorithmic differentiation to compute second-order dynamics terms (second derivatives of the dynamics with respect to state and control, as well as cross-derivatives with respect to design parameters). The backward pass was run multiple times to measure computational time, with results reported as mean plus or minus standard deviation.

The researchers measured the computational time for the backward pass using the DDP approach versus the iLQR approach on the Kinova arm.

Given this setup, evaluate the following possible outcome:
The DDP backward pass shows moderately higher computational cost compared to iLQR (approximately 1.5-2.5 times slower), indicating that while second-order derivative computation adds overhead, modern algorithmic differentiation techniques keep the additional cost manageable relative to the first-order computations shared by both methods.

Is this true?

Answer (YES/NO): NO